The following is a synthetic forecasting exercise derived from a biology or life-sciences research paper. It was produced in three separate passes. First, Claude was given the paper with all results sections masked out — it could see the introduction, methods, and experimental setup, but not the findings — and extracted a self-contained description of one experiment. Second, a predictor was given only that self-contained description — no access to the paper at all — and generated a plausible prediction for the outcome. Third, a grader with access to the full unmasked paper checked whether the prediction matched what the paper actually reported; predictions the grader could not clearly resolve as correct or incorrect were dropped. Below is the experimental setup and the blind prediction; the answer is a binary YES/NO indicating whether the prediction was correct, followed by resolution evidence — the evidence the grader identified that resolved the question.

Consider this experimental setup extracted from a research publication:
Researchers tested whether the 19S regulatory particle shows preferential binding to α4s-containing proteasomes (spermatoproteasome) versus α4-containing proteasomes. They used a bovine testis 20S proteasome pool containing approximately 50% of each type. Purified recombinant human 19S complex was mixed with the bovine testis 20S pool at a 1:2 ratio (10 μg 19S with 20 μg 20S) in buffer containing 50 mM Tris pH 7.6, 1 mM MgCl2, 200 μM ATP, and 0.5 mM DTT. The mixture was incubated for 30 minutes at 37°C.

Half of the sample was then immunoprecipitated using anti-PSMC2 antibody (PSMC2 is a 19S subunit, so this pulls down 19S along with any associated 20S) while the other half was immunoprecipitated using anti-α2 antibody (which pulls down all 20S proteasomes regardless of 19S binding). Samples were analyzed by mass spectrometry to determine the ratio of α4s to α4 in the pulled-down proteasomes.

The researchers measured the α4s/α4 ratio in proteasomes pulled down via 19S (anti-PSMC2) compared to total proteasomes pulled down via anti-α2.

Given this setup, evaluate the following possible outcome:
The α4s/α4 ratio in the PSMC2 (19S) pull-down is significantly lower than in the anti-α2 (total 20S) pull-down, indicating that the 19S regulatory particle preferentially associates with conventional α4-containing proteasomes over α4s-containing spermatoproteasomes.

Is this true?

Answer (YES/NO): NO